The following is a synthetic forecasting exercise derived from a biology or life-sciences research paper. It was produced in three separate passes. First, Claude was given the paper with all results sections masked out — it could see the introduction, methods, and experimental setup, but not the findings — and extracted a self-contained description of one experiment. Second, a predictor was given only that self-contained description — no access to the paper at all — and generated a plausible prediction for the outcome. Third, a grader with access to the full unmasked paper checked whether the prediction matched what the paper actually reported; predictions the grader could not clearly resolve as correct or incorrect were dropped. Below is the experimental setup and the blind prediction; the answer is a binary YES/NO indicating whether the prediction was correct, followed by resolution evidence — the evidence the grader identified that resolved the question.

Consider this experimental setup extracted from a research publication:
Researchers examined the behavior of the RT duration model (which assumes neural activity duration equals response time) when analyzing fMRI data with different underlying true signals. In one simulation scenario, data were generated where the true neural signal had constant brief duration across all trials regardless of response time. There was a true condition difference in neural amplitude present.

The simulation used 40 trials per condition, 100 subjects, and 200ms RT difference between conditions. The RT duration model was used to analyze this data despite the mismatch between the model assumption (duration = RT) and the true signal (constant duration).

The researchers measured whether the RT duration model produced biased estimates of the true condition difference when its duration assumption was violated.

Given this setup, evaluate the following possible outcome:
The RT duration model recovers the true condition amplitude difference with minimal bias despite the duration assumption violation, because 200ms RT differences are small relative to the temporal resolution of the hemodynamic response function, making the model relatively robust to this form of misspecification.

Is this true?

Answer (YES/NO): NO